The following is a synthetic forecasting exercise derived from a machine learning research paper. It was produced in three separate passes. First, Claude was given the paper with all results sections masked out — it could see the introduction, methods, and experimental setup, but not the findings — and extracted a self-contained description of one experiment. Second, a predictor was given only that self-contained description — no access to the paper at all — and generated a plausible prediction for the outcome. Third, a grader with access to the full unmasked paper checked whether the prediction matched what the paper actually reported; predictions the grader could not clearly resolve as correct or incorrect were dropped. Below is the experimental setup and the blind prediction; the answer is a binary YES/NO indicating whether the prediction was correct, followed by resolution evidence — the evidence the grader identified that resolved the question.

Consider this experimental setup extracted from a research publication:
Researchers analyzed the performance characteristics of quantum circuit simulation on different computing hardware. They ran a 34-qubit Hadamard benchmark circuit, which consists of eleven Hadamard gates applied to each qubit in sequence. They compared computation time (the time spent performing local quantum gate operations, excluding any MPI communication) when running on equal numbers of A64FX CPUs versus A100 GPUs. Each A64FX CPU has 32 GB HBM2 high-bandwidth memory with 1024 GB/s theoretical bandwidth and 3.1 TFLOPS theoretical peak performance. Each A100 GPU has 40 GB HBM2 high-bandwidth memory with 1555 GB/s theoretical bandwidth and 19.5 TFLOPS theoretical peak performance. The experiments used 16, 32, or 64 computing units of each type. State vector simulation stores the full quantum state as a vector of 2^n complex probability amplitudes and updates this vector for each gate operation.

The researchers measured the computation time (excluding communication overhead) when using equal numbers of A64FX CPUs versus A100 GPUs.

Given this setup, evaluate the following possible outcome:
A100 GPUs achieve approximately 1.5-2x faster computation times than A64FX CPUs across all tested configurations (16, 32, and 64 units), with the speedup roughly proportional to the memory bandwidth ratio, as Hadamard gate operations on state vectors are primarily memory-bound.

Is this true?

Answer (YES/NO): NO